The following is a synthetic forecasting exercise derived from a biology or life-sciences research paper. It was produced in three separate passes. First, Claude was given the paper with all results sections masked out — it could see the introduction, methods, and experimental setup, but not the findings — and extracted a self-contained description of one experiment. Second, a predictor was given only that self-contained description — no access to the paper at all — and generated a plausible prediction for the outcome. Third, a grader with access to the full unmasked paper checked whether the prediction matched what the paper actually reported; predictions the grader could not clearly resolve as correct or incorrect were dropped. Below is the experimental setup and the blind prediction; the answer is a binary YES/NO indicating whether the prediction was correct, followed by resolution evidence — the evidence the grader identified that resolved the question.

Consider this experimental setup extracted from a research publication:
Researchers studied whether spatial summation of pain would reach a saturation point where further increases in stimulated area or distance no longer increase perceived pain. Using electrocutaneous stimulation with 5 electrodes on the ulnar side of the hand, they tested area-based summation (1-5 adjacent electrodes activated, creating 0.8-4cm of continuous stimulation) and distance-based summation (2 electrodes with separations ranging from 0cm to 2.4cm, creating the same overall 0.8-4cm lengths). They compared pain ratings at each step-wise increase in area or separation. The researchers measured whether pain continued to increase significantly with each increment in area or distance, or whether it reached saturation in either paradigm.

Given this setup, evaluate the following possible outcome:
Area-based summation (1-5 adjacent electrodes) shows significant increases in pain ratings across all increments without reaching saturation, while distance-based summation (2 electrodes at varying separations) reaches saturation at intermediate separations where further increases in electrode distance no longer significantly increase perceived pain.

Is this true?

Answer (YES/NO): NO